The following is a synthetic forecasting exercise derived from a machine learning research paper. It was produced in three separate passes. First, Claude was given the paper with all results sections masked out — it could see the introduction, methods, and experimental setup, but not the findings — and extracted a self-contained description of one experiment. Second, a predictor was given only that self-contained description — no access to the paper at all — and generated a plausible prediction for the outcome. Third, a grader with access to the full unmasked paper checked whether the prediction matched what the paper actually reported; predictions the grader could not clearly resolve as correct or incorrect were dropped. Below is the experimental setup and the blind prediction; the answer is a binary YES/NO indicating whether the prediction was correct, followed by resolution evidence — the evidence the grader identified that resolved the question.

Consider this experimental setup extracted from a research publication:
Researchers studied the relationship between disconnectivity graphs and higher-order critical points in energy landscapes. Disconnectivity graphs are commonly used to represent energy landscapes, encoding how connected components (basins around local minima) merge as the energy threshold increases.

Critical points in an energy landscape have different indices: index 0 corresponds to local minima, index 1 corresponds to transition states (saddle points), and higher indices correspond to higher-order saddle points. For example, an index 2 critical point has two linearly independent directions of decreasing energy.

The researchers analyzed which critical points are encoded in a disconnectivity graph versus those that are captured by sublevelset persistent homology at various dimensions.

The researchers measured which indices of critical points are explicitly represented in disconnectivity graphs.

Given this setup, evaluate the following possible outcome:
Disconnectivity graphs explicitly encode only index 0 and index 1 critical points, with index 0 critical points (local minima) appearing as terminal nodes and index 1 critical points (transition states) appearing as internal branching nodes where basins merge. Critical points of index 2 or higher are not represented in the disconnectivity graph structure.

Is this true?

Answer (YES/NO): NO